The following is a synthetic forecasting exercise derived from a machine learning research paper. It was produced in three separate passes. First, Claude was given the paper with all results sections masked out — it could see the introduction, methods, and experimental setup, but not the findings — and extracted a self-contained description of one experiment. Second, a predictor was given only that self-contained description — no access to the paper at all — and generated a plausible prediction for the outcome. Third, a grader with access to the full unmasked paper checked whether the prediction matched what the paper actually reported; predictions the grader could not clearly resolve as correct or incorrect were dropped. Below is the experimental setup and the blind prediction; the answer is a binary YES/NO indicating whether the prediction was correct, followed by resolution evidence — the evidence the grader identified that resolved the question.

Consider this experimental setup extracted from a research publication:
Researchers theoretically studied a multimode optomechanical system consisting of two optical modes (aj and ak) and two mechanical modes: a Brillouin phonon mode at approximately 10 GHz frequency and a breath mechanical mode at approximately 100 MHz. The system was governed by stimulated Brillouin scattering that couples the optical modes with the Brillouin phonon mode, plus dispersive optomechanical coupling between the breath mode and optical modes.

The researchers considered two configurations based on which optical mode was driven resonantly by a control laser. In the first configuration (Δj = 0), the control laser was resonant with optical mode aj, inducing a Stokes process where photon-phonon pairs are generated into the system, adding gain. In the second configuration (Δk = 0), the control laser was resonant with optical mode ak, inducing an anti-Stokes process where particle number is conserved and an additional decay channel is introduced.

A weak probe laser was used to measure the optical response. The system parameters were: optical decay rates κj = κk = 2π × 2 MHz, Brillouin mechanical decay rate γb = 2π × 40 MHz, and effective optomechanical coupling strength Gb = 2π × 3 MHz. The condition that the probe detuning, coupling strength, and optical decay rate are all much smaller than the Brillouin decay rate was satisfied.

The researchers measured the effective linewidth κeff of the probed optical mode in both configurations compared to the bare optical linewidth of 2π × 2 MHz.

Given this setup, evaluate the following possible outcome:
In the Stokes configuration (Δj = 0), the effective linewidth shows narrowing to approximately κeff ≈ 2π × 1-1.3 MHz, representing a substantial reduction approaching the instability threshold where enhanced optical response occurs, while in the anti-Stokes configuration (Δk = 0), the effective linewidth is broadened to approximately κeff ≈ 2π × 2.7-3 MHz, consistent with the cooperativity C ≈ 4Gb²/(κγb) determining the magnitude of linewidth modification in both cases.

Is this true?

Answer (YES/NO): YES